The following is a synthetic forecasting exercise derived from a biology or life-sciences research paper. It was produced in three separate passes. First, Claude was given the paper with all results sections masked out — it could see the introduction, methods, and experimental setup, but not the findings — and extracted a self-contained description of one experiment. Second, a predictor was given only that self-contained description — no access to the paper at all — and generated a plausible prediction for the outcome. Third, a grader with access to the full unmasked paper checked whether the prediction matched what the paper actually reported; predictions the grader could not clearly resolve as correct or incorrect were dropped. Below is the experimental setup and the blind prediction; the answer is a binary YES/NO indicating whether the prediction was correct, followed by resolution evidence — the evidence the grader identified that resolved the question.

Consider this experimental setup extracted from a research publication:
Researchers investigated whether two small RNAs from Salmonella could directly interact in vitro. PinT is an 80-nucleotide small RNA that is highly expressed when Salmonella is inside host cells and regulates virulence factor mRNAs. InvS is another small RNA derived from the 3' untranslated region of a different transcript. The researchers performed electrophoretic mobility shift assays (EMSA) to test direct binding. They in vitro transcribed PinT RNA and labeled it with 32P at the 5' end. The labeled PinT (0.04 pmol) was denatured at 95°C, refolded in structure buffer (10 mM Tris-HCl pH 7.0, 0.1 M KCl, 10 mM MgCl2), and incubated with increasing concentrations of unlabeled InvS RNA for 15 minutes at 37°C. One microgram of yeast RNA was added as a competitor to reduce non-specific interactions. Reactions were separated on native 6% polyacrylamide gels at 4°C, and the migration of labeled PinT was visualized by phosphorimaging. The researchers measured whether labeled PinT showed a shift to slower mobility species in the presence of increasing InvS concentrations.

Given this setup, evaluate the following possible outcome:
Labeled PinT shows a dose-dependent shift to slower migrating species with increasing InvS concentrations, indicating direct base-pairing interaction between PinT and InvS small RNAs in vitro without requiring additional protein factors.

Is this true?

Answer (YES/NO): NO